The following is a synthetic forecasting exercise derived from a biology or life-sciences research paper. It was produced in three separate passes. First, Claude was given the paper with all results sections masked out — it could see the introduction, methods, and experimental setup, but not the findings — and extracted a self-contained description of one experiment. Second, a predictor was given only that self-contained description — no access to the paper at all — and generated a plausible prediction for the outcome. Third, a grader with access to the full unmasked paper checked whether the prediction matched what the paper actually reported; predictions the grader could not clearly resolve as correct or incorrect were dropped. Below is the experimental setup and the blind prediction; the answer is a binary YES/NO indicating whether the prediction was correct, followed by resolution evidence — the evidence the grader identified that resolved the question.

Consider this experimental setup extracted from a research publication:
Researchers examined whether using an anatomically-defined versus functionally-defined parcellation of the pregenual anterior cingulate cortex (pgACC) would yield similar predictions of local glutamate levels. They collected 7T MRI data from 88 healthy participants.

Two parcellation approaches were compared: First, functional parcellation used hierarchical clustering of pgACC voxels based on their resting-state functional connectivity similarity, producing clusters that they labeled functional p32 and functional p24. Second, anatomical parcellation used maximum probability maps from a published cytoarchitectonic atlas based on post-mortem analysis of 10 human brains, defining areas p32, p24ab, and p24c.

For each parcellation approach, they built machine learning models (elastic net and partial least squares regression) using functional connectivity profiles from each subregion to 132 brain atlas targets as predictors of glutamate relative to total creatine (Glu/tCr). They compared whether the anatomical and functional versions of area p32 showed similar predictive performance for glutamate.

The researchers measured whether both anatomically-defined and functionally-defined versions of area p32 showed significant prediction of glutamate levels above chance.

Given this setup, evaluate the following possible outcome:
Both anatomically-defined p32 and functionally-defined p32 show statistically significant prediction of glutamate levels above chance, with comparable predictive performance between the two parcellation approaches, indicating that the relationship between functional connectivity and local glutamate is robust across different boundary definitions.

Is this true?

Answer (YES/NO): YES